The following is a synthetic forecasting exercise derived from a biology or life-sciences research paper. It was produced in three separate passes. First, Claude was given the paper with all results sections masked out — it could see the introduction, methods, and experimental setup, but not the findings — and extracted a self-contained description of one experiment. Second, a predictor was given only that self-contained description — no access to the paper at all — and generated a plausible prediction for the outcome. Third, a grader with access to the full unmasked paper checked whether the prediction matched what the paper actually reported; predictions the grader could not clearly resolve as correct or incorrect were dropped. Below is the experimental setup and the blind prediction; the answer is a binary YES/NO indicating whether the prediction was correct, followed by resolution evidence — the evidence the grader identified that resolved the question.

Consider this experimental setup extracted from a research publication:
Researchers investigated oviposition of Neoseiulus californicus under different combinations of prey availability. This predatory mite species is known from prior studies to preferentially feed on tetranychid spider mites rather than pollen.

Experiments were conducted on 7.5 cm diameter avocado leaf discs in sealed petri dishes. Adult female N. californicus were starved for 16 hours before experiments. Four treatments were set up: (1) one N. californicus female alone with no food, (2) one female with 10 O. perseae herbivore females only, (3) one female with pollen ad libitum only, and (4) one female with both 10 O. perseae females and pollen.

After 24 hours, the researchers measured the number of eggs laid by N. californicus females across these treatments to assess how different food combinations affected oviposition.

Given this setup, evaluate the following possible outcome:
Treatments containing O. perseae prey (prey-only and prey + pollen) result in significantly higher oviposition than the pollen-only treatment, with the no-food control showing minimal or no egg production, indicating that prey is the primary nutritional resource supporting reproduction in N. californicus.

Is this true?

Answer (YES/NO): YES